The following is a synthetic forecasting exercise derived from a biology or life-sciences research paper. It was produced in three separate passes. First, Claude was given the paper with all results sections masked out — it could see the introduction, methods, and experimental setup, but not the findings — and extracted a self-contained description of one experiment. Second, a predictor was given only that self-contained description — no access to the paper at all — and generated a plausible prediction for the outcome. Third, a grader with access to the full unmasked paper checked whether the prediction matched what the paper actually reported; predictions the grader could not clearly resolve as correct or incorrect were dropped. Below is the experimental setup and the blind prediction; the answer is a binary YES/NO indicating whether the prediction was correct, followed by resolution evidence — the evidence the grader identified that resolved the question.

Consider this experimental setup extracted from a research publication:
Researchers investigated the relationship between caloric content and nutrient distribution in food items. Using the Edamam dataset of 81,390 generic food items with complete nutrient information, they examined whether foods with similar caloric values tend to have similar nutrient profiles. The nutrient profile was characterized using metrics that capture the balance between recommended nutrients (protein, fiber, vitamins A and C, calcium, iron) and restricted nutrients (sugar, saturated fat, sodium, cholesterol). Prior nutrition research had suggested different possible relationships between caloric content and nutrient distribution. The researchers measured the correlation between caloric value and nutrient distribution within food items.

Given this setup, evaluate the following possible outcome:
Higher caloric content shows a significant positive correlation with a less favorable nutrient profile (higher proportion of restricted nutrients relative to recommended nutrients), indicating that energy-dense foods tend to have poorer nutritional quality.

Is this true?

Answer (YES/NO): NO